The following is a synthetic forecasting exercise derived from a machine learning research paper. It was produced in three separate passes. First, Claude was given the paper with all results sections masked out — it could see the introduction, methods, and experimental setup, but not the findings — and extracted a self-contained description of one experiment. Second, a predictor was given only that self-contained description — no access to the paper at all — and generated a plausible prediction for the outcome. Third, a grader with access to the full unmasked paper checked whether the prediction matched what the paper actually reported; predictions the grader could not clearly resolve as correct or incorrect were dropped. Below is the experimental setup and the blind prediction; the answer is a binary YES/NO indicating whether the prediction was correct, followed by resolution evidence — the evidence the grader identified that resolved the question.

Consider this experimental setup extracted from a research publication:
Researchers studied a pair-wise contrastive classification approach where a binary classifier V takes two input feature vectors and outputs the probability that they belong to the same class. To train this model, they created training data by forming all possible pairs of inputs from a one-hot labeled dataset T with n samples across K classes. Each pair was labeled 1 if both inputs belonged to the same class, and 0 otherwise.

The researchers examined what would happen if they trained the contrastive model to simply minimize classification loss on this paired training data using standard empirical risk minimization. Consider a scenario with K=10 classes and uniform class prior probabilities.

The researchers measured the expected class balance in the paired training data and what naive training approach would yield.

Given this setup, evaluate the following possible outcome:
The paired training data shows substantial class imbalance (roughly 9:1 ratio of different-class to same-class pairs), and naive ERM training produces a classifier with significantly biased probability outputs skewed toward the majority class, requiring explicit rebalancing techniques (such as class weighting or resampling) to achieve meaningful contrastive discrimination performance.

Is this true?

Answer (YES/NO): YES